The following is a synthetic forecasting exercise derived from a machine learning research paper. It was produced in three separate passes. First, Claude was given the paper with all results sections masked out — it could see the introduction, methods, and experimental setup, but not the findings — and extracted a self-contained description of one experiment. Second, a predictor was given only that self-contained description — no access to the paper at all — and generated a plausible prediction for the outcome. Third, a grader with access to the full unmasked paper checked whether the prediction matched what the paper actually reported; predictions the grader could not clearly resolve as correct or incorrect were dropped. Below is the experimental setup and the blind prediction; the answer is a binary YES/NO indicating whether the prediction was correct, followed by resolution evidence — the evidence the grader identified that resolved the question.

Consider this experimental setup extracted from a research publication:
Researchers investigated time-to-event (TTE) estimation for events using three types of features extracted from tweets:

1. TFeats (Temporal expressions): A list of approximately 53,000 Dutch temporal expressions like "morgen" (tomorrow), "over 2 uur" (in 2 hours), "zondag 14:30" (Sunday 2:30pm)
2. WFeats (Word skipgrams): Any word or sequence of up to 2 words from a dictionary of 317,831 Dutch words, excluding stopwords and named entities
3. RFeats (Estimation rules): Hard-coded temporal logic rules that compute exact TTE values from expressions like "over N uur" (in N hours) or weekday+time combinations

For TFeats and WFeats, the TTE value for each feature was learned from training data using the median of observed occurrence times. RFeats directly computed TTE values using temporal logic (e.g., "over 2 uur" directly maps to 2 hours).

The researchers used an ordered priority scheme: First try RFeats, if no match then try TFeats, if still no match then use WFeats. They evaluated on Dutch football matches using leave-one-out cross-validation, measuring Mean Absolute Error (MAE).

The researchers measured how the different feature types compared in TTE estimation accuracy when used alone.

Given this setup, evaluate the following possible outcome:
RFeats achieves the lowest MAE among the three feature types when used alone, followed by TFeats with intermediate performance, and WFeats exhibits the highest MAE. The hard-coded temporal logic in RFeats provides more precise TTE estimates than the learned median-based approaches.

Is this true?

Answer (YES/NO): YES